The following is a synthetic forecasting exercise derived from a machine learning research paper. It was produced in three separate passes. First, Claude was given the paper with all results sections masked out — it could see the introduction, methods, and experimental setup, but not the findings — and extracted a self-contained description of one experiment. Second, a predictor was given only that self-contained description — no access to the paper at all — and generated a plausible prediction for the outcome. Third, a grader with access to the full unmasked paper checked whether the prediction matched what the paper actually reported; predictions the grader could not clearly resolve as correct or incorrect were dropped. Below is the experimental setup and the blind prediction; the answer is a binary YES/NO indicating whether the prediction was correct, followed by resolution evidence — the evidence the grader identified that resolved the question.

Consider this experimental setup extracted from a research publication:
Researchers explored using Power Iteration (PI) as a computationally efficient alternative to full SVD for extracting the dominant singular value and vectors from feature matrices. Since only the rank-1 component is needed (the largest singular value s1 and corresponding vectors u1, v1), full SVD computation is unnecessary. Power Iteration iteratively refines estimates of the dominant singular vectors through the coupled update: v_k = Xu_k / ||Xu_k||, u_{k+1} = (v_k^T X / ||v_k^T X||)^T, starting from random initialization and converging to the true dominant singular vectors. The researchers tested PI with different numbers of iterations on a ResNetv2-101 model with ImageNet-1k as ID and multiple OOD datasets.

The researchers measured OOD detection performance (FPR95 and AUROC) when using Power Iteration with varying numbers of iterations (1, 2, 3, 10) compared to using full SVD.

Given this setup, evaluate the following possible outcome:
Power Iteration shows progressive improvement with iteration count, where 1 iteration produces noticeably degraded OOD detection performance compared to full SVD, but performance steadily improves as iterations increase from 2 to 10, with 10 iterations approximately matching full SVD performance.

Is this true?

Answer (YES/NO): NO